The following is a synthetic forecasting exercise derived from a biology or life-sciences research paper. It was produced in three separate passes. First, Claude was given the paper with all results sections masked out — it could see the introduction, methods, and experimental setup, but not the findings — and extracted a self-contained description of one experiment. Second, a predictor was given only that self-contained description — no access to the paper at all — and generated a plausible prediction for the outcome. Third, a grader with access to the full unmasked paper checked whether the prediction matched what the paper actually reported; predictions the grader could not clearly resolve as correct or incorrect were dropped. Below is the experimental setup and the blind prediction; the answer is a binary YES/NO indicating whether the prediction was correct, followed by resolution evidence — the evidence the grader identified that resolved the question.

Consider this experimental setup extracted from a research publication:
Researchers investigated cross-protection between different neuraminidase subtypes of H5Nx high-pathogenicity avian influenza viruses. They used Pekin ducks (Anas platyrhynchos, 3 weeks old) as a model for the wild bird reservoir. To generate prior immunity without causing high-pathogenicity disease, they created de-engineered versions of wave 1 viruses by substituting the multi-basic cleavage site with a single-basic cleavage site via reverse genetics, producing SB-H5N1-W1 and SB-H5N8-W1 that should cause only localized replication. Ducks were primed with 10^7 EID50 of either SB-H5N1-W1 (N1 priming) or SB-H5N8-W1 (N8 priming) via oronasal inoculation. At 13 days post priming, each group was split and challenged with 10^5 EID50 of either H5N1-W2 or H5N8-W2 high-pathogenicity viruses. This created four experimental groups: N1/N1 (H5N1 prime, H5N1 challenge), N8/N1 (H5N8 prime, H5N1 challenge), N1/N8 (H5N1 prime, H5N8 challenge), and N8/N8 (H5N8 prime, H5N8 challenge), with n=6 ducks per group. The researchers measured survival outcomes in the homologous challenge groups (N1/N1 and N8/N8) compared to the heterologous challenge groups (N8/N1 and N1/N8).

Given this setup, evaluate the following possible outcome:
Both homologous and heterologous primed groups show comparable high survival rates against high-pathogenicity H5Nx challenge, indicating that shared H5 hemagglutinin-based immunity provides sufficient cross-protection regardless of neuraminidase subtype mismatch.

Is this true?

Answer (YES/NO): NO